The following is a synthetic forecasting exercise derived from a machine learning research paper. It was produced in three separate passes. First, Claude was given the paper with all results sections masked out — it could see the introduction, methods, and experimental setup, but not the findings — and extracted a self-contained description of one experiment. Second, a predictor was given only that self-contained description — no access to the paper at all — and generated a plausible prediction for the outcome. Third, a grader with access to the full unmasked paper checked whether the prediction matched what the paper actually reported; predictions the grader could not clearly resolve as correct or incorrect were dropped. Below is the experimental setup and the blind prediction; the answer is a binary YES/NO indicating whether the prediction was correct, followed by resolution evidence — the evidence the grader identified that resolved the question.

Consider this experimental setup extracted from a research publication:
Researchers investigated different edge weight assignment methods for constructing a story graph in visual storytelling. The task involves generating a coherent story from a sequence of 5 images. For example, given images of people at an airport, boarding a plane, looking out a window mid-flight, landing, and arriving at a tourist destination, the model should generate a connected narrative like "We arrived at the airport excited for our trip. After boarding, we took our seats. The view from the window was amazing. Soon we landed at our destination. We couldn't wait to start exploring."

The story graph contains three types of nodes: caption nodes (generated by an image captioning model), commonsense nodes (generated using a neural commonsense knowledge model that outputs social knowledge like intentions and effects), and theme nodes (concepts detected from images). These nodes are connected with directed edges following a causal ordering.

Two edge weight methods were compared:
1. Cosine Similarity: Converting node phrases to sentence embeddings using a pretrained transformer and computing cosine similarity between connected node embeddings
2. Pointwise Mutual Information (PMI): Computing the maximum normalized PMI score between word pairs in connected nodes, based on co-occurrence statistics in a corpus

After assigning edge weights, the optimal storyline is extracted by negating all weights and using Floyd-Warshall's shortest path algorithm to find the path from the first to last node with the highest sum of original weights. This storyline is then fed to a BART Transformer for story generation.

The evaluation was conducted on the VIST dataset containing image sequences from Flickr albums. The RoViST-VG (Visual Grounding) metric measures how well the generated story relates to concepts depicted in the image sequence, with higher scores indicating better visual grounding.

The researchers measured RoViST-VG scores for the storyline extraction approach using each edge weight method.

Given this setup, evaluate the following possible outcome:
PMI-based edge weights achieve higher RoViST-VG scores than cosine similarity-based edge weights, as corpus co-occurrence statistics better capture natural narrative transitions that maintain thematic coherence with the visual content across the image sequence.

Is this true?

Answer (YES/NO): YES